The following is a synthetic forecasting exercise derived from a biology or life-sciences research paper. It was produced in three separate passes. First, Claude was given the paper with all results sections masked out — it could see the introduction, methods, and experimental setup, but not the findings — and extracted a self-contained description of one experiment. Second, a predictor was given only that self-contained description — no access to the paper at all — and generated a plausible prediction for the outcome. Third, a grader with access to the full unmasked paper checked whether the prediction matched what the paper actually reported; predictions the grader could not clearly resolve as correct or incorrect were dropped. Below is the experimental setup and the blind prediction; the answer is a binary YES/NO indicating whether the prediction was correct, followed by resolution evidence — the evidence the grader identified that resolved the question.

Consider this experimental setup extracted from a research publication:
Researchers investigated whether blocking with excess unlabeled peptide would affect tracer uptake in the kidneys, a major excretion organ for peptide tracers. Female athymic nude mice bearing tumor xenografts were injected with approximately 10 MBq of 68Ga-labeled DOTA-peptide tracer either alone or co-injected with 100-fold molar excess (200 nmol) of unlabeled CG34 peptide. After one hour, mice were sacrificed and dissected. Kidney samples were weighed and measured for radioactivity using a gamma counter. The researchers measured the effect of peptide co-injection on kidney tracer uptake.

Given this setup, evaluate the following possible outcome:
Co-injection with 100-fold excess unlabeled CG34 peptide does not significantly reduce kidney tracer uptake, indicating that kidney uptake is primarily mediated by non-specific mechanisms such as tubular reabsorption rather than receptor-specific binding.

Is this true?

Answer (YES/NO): YES